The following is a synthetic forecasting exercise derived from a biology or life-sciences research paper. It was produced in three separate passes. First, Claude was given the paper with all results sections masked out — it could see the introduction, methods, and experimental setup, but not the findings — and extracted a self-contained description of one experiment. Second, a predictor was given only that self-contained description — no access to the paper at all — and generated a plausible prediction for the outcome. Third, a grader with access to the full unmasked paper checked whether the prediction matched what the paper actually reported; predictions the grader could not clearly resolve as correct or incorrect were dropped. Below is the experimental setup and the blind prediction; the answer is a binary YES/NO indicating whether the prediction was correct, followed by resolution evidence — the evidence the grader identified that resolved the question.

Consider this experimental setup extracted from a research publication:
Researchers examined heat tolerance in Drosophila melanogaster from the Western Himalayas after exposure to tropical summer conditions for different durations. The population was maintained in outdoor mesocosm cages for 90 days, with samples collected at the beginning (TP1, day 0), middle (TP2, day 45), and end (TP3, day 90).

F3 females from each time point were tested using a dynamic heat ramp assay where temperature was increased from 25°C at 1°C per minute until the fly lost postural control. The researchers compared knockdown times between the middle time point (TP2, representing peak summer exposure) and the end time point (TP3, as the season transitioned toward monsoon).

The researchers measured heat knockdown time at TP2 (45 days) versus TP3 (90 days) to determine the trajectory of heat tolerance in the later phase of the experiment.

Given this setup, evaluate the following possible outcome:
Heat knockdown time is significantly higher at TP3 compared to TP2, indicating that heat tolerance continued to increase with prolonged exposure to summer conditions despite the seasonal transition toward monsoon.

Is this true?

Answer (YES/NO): NO